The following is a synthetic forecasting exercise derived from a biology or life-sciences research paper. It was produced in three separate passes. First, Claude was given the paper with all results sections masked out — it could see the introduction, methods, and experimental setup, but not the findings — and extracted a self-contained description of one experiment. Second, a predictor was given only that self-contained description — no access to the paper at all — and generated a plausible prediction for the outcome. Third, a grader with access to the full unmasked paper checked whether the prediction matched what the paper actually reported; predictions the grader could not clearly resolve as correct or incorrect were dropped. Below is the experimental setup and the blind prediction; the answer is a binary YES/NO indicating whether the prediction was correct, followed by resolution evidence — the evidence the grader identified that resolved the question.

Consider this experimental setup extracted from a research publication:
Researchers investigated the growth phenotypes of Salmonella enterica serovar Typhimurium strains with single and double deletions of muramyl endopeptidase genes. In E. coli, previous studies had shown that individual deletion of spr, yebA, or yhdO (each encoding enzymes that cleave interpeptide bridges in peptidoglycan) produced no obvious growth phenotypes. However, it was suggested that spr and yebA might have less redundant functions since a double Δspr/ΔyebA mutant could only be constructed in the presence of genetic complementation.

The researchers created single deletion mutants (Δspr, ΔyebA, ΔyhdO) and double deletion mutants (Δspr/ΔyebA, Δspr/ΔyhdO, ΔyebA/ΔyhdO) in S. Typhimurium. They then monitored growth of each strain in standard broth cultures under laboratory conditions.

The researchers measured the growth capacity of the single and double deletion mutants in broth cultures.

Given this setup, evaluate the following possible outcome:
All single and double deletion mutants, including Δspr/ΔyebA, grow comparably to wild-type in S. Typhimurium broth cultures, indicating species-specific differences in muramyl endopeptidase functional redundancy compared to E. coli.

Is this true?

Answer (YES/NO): NO